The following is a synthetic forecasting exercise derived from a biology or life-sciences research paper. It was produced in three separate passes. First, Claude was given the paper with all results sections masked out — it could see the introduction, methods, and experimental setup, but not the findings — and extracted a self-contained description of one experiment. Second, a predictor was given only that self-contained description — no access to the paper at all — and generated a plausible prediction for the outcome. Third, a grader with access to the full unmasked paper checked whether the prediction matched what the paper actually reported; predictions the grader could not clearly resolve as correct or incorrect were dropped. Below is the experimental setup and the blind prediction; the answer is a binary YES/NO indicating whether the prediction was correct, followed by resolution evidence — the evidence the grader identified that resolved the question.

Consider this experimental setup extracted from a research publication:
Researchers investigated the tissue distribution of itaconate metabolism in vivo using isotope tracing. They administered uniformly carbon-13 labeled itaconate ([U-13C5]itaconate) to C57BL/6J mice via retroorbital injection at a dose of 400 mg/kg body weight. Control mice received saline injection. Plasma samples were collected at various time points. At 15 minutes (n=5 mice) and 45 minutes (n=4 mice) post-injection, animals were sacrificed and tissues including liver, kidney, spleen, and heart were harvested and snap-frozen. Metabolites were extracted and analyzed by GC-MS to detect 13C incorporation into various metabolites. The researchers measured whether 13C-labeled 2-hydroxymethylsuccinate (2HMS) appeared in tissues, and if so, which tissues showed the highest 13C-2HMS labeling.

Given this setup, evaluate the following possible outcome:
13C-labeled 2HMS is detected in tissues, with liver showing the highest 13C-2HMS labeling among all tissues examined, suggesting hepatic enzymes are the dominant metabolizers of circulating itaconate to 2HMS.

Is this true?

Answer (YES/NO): NO